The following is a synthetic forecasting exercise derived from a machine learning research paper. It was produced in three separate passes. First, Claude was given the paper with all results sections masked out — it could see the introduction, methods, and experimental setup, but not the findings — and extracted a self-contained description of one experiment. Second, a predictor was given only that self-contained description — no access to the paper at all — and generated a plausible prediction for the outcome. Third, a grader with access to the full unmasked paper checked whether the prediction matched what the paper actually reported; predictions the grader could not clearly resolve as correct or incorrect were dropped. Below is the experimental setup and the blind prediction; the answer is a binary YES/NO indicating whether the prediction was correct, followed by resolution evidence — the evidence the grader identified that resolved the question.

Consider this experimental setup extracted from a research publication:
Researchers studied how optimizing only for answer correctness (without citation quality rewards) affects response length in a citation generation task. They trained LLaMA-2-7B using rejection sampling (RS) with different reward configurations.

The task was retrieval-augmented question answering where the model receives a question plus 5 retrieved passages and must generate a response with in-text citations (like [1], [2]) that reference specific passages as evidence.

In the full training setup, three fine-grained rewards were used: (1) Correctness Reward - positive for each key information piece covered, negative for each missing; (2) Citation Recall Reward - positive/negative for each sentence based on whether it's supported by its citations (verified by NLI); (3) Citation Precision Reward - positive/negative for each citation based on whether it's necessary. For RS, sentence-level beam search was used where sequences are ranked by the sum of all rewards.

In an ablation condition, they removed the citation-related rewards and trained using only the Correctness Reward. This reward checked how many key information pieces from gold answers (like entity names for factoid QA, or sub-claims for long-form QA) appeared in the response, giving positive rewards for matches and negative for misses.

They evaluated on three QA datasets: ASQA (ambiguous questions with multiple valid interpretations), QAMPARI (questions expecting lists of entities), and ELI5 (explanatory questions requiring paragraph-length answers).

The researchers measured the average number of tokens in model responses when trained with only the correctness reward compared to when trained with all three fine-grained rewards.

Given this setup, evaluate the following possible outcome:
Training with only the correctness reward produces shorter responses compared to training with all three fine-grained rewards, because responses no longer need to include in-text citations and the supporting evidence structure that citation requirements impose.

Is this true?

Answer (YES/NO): NO